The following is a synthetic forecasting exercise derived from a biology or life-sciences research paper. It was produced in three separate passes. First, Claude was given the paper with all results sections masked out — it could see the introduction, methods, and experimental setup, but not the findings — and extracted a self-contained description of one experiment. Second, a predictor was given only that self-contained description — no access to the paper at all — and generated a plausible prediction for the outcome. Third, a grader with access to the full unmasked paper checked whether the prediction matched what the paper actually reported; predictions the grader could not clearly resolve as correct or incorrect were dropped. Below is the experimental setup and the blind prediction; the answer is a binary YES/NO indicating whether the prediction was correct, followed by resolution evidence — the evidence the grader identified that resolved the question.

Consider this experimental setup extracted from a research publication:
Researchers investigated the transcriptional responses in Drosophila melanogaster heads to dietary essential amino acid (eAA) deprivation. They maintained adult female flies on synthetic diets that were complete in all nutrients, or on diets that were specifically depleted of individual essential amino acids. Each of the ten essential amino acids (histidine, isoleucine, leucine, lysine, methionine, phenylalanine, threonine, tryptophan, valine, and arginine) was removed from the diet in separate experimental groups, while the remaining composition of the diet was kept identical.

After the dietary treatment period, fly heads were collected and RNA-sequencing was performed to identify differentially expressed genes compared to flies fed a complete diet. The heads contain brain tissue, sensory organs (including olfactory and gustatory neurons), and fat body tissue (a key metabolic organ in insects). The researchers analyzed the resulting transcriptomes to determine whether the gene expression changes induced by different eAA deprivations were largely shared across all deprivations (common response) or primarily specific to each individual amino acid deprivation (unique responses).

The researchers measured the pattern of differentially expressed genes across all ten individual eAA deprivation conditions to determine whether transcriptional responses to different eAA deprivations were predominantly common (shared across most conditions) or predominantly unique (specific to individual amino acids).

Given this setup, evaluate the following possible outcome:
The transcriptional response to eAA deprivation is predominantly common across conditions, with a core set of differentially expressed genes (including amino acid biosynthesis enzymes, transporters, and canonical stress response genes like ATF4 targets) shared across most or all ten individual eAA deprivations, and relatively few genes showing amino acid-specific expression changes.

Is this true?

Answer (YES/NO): NO